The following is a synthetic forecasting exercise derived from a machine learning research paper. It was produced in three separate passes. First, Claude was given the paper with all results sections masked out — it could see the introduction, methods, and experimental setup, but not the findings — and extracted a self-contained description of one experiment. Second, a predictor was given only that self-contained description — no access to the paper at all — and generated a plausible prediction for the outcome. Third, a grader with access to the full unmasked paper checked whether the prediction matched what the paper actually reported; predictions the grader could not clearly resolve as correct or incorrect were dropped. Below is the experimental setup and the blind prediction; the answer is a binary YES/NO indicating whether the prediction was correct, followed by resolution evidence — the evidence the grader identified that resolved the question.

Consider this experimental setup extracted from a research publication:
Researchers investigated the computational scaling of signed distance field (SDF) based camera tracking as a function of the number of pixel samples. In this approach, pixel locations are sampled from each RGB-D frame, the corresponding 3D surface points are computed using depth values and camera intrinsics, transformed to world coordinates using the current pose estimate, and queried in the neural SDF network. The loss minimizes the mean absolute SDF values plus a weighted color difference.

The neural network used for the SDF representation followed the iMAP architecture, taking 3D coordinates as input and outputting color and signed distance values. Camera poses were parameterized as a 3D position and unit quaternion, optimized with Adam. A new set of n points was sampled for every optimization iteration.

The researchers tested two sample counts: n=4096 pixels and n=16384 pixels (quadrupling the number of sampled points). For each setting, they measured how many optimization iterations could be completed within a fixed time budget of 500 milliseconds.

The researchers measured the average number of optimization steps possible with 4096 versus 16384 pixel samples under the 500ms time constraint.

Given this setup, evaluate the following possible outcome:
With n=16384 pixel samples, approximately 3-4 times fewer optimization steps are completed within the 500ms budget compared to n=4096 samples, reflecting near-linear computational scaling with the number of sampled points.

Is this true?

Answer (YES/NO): NO